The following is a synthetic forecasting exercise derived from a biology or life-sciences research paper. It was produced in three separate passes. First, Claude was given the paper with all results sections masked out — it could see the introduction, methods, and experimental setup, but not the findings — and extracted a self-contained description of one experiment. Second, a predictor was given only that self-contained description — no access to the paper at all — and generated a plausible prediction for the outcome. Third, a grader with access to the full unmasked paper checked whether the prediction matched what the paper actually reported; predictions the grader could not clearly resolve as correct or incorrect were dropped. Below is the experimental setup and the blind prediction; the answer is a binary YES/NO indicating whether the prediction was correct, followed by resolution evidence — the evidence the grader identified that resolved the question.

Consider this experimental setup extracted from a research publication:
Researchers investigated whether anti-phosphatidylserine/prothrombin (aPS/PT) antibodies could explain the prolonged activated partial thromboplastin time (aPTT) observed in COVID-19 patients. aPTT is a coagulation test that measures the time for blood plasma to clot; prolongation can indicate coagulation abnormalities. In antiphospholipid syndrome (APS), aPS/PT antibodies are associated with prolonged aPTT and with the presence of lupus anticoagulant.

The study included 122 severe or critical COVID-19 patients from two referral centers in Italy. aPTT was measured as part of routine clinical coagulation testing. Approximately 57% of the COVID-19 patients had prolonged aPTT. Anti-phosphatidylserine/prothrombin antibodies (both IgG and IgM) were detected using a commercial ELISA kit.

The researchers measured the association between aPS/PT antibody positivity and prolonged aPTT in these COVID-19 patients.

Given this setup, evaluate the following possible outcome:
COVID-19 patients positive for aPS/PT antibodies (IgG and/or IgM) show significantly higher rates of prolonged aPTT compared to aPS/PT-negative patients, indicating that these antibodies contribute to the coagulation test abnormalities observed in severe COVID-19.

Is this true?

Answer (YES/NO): NO